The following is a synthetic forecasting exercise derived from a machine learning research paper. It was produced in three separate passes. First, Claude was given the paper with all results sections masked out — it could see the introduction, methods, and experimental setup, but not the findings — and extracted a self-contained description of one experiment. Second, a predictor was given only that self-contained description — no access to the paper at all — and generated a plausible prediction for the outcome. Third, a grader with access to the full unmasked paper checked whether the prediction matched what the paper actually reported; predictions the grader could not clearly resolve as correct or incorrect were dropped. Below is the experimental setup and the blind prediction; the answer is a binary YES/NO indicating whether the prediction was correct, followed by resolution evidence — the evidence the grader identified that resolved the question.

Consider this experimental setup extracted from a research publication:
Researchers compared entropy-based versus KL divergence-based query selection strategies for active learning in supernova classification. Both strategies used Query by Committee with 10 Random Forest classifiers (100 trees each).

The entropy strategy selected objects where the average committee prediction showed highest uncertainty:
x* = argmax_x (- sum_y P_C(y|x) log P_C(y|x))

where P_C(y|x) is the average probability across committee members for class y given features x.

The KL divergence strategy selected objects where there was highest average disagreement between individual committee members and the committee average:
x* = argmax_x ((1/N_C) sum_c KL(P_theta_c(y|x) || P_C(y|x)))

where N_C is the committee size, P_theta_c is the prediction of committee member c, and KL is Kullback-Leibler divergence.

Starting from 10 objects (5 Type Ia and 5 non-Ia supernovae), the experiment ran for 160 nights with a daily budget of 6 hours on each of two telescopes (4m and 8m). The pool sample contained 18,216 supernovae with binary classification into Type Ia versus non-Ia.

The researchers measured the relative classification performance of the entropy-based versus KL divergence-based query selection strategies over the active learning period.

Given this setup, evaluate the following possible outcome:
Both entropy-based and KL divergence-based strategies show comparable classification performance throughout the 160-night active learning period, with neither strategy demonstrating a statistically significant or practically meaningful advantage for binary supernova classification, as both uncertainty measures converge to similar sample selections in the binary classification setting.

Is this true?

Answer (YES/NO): NO